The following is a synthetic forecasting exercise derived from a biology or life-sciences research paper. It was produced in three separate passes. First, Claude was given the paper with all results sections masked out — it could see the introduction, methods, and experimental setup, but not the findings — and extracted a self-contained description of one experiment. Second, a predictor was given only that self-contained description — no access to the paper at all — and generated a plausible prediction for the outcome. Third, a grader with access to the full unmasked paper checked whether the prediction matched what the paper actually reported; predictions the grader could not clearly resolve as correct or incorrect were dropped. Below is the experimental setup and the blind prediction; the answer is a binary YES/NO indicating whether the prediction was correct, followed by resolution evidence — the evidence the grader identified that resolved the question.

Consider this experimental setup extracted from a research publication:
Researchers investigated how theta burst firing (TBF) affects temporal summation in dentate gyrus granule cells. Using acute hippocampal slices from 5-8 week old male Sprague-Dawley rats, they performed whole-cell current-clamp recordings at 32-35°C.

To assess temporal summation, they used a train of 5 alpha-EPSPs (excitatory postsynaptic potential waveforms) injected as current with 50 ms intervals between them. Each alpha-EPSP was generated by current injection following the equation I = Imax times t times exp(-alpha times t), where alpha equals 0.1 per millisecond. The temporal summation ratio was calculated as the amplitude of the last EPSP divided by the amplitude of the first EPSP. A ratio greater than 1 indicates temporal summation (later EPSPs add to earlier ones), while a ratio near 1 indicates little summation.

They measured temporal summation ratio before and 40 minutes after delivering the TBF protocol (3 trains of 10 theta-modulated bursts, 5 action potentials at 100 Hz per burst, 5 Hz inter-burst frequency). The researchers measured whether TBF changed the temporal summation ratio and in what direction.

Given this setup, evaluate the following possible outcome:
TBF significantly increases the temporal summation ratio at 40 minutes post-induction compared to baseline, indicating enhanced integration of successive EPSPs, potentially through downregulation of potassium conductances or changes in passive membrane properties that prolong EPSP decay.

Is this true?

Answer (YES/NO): NO